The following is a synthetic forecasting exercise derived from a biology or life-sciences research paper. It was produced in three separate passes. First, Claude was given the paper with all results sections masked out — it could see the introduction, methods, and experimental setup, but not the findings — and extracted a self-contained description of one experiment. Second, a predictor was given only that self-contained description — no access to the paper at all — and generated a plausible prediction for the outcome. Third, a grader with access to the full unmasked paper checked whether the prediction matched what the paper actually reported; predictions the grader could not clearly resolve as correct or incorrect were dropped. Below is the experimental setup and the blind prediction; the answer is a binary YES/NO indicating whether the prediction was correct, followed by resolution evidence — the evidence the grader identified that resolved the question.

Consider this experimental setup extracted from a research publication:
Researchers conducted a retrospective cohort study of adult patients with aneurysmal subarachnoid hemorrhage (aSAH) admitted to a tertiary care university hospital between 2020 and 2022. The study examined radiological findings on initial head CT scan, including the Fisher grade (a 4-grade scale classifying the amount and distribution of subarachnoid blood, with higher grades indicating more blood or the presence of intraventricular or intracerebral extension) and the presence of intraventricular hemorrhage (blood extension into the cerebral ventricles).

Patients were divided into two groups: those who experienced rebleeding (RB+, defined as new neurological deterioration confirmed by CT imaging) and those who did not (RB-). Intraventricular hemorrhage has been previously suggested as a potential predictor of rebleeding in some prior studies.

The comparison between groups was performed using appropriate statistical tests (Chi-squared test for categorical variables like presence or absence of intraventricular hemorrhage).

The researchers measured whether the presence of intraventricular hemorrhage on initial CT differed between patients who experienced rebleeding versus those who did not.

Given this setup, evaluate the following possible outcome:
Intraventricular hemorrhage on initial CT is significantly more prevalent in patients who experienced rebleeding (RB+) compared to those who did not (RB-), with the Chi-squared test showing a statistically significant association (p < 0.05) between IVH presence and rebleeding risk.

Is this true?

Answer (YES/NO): NO